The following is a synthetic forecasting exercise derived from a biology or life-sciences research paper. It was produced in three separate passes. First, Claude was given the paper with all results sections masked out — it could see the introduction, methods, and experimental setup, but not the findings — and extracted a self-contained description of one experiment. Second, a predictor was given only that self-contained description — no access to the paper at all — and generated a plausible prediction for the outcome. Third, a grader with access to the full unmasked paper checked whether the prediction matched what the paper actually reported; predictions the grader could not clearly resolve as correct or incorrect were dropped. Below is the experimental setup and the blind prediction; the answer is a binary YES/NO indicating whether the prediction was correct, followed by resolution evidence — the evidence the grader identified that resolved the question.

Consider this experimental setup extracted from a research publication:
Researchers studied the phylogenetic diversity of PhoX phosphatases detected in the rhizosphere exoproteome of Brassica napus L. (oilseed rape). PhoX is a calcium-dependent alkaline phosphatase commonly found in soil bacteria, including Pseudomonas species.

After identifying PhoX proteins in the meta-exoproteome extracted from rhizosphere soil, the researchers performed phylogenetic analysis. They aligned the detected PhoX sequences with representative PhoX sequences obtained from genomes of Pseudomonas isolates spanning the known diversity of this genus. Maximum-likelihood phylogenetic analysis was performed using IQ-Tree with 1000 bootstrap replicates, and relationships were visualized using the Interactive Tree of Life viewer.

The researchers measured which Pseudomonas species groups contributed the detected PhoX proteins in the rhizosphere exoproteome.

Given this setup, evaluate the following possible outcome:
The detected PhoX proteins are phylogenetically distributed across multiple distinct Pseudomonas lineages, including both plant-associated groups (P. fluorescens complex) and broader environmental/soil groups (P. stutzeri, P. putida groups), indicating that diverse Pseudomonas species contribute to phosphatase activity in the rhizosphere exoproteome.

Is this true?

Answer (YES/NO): NO